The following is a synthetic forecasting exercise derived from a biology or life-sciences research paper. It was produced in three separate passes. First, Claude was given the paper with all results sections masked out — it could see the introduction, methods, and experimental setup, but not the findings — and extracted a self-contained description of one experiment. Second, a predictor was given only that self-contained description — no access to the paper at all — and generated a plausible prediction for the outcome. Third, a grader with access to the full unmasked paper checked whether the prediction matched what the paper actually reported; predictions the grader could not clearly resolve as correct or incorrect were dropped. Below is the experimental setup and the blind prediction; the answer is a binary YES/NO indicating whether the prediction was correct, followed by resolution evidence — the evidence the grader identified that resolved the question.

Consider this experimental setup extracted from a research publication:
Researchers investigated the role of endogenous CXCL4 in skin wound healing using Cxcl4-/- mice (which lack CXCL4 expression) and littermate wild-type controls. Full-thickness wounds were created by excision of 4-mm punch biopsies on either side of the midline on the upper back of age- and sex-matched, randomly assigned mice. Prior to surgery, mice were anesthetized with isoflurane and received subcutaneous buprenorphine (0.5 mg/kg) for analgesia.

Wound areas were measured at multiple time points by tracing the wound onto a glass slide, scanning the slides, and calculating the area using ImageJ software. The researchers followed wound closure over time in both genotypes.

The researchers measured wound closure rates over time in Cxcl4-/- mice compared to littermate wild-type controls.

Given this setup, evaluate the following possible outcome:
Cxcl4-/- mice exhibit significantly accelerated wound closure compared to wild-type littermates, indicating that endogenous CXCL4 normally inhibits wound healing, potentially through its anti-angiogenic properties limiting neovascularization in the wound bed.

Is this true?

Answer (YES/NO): NO